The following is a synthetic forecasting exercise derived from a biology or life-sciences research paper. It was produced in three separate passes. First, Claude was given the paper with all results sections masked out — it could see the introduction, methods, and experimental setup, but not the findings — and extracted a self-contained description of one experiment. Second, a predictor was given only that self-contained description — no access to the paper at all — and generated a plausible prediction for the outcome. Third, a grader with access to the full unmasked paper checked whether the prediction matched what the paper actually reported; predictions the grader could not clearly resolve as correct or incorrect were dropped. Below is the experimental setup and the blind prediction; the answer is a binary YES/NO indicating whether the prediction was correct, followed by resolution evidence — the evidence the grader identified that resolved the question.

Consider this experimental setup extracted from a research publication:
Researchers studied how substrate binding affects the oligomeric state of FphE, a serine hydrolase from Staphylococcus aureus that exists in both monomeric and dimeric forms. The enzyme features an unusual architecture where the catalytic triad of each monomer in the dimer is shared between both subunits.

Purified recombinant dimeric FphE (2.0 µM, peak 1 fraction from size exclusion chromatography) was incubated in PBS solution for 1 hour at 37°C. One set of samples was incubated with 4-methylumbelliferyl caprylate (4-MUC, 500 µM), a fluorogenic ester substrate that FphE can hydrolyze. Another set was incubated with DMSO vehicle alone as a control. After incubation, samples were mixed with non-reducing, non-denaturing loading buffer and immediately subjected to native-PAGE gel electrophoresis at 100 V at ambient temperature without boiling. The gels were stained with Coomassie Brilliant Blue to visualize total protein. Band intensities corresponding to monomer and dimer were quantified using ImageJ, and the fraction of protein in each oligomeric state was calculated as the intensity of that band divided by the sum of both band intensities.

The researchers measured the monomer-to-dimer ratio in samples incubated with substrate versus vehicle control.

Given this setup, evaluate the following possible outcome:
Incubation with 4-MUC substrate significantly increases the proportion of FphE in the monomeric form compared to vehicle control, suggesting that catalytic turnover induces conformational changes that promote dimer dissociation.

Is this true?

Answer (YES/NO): NO